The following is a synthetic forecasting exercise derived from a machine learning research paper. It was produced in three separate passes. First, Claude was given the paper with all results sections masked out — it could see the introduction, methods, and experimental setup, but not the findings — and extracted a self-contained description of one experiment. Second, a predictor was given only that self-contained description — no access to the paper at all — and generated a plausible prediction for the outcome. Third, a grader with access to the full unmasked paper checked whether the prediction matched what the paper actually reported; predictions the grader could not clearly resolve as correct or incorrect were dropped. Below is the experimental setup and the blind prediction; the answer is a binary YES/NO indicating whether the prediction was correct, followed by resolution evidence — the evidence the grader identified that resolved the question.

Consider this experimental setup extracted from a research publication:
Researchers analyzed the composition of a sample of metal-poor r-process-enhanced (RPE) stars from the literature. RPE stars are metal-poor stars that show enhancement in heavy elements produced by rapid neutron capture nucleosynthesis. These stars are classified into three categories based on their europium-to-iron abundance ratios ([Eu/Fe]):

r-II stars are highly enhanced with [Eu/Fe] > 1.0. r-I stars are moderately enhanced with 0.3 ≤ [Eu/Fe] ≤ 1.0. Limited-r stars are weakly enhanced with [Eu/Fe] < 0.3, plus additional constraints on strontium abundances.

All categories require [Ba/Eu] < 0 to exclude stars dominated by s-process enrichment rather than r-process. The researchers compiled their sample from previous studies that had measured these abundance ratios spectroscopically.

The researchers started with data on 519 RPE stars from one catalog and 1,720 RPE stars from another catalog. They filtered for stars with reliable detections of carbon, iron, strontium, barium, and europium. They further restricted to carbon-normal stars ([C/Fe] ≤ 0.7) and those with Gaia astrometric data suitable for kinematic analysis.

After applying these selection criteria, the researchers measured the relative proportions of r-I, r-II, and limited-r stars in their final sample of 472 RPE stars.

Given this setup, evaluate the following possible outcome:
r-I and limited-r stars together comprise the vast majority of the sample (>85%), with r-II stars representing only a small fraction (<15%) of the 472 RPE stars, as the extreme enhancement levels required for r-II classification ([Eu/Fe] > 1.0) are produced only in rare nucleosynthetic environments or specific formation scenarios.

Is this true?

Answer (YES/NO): NO